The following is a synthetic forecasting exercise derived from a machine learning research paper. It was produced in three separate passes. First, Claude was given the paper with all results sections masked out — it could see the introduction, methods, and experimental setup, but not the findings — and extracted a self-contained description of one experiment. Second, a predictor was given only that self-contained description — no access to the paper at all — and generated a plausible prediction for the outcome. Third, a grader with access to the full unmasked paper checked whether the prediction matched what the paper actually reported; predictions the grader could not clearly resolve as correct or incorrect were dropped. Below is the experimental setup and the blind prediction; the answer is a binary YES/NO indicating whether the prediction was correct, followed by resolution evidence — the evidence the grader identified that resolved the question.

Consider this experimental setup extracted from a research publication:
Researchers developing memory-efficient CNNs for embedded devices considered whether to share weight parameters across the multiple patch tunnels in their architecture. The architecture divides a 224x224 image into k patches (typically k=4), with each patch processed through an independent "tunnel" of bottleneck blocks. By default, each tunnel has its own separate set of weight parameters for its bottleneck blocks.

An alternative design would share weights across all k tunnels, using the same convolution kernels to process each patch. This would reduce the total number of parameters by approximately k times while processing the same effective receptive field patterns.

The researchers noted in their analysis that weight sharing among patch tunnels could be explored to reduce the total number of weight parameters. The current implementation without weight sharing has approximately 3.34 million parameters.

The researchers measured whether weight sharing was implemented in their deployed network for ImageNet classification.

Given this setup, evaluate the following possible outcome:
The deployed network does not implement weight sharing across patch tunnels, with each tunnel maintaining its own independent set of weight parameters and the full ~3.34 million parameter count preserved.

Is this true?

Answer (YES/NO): YES